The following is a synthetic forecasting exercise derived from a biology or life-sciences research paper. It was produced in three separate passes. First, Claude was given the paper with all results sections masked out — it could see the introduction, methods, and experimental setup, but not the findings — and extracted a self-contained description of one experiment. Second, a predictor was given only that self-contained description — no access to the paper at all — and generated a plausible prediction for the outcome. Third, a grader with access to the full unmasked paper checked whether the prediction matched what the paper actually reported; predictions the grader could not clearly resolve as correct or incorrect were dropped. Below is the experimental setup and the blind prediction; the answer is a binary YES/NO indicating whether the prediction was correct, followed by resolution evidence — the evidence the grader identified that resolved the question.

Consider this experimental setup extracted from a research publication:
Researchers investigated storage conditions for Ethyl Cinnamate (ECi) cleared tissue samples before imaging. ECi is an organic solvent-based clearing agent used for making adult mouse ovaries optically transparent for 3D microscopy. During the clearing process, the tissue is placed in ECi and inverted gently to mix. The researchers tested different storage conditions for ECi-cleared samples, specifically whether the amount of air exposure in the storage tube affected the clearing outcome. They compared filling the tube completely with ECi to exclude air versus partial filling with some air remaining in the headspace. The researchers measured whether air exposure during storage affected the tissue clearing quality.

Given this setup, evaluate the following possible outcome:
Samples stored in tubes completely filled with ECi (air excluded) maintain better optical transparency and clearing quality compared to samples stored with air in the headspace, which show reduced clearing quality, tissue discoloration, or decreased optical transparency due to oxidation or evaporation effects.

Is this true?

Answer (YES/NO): YES